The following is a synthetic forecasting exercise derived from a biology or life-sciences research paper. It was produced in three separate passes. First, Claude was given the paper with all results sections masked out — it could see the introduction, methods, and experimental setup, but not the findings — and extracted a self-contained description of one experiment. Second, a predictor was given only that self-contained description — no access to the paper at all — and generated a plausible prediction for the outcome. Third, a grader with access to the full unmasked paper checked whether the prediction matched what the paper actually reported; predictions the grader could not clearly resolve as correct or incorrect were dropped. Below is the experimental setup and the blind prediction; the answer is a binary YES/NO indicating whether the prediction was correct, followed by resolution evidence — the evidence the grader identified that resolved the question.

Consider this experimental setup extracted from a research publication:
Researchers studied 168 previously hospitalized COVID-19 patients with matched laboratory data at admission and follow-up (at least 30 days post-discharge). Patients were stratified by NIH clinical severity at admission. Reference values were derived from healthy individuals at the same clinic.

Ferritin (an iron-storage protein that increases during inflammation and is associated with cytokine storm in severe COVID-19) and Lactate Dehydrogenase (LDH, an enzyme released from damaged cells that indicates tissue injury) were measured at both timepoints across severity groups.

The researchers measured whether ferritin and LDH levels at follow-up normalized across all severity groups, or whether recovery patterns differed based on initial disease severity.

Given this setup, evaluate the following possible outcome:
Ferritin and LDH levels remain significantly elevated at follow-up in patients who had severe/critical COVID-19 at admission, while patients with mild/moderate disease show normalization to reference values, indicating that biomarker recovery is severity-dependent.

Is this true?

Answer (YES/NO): YES